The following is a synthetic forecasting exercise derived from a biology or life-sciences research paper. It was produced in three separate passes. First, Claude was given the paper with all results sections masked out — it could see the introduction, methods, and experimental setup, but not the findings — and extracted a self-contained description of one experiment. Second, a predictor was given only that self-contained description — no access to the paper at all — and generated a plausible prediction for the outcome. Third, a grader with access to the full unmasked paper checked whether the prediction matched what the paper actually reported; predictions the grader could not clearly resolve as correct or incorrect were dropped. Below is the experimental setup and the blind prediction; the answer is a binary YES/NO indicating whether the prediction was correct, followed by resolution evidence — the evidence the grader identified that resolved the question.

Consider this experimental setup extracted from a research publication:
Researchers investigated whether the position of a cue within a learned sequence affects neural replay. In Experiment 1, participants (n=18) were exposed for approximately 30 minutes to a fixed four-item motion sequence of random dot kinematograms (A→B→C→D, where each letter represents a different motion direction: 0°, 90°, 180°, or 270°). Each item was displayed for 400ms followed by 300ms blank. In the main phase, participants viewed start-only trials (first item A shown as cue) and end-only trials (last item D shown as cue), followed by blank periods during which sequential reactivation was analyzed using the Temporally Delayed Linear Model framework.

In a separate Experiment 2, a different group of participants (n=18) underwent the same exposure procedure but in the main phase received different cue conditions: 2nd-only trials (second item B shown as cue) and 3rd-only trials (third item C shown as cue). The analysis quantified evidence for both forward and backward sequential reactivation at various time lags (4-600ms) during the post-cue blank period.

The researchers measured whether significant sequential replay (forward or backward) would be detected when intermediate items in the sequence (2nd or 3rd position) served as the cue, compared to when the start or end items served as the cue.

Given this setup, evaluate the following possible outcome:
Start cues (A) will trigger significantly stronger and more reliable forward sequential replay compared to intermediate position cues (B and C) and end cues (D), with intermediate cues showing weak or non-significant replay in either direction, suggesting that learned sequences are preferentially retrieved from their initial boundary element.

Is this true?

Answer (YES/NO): NO